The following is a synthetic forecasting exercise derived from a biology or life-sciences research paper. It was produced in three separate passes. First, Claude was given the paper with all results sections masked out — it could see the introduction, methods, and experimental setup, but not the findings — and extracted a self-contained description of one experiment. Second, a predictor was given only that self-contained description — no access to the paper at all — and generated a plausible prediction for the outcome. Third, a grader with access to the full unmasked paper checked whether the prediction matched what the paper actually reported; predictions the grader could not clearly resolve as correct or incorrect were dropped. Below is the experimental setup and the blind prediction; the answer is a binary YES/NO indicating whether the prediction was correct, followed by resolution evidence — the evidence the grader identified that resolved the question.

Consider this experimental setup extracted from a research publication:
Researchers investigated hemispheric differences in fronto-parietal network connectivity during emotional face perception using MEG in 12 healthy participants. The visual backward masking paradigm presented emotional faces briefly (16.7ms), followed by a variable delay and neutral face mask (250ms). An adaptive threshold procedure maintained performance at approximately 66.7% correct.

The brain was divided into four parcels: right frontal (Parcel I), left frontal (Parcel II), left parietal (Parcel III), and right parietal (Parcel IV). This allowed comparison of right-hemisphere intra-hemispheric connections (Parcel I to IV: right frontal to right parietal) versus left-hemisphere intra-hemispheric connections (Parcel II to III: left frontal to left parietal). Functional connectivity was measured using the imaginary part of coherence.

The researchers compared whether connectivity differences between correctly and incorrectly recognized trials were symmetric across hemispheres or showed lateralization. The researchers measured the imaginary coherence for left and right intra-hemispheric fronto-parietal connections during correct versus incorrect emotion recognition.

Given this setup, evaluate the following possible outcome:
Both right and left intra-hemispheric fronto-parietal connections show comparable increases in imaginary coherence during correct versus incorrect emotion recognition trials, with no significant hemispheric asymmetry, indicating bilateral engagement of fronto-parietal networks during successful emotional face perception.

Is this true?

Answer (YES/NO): NO